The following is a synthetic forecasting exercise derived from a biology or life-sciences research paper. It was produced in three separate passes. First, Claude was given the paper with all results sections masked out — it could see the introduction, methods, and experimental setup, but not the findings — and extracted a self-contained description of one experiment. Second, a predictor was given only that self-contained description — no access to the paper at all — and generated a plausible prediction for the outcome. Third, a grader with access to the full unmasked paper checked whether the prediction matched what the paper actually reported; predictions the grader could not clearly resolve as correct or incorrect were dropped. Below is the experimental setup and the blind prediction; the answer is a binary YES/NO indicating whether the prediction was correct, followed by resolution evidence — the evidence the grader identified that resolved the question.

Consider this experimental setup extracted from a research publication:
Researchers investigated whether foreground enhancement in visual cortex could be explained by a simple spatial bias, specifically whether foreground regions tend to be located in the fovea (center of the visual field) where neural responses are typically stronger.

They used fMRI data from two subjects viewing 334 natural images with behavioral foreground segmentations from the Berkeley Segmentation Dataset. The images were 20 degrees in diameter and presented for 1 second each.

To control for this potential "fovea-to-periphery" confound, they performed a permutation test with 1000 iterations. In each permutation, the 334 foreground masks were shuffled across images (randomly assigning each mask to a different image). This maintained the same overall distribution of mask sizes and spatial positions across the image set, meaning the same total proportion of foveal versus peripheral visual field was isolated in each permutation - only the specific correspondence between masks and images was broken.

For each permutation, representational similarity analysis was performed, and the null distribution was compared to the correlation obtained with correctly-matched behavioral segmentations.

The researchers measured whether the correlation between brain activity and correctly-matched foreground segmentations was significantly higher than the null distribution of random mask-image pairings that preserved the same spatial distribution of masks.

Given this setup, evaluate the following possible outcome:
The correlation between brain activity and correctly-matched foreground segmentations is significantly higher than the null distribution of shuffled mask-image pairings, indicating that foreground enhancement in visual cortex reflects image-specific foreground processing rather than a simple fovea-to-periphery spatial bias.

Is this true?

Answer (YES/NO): YES